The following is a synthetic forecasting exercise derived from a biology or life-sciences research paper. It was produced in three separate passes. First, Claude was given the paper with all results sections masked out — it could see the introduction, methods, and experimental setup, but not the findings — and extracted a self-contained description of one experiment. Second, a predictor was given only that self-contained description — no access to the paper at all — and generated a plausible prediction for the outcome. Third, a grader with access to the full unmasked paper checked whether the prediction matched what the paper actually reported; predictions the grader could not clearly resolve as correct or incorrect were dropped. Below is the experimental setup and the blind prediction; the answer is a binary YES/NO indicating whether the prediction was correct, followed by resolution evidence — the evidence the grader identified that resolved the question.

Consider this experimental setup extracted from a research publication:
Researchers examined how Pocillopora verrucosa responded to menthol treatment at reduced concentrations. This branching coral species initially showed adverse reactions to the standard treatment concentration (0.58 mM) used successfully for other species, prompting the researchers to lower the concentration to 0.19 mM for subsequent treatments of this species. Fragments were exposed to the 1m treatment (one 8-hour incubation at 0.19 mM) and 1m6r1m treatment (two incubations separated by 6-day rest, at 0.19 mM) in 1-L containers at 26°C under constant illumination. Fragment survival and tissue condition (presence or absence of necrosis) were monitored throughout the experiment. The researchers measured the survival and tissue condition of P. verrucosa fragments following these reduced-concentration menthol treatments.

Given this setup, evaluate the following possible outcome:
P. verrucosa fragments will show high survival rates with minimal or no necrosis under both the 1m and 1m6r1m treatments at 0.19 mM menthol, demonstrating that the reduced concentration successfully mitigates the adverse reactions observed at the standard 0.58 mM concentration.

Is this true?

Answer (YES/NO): NO